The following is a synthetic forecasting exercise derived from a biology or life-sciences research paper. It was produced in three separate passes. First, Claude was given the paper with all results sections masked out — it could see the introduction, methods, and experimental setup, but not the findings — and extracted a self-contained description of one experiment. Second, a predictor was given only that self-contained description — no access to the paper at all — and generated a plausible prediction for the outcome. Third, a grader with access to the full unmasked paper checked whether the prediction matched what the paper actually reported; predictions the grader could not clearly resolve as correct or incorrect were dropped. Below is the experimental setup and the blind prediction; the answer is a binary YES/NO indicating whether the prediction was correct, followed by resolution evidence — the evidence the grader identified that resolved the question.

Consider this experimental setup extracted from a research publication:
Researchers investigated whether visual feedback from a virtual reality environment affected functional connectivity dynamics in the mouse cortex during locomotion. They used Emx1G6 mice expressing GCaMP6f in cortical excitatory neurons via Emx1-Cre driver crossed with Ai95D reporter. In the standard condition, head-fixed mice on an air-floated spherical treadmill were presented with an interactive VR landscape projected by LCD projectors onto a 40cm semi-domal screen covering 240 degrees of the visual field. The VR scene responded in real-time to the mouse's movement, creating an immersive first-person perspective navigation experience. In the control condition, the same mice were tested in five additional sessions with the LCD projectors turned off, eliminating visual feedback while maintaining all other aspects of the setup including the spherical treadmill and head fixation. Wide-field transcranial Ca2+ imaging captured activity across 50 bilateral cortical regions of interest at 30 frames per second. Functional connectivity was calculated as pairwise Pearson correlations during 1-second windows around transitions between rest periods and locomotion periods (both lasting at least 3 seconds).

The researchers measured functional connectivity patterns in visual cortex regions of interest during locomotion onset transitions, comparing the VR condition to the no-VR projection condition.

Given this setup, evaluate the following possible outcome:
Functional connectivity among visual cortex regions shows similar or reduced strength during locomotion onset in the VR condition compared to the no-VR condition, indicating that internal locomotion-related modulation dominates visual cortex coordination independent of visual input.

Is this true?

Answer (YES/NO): YES